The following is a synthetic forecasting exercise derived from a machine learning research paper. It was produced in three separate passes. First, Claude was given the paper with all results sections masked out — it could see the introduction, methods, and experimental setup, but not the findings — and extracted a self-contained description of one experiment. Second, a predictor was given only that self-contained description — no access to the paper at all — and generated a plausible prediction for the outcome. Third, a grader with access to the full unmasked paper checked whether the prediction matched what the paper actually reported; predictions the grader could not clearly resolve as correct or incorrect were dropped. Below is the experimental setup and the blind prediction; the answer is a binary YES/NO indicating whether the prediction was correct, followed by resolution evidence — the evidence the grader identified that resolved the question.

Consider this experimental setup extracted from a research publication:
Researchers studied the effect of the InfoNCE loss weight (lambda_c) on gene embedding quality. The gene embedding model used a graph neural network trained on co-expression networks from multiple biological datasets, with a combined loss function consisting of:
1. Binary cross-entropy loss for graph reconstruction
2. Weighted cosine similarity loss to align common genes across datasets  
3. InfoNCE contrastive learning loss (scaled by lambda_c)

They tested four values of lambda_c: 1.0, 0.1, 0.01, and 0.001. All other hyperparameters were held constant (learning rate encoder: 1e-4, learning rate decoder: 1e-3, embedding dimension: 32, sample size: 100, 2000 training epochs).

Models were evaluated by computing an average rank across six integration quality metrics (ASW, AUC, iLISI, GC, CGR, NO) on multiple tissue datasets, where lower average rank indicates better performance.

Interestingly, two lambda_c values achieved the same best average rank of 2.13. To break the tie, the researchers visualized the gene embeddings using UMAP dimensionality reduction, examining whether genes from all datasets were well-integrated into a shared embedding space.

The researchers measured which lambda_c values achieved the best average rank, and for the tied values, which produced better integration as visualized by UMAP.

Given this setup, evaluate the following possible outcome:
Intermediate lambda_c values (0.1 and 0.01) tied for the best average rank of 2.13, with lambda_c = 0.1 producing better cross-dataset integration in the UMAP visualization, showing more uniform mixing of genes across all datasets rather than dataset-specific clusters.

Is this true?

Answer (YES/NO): NO